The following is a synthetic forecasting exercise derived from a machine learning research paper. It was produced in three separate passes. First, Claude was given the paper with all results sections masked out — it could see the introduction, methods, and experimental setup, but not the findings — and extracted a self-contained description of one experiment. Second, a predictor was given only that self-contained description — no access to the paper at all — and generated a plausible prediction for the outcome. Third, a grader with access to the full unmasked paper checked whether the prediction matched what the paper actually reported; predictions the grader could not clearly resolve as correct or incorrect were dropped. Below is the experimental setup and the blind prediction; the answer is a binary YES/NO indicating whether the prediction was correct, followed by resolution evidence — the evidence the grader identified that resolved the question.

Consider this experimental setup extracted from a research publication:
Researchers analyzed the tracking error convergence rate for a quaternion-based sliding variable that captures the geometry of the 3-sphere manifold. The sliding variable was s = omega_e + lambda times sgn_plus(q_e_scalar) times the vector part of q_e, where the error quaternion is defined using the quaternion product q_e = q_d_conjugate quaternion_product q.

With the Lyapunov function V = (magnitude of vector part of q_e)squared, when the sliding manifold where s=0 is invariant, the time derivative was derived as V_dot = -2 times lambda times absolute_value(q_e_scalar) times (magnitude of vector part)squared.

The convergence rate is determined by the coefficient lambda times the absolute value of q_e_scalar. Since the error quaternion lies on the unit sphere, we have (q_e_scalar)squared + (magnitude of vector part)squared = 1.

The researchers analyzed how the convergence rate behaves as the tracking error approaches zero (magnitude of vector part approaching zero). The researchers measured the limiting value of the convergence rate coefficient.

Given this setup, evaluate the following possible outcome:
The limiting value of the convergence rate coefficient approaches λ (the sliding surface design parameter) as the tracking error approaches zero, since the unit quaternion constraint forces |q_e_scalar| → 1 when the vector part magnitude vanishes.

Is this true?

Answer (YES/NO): YES